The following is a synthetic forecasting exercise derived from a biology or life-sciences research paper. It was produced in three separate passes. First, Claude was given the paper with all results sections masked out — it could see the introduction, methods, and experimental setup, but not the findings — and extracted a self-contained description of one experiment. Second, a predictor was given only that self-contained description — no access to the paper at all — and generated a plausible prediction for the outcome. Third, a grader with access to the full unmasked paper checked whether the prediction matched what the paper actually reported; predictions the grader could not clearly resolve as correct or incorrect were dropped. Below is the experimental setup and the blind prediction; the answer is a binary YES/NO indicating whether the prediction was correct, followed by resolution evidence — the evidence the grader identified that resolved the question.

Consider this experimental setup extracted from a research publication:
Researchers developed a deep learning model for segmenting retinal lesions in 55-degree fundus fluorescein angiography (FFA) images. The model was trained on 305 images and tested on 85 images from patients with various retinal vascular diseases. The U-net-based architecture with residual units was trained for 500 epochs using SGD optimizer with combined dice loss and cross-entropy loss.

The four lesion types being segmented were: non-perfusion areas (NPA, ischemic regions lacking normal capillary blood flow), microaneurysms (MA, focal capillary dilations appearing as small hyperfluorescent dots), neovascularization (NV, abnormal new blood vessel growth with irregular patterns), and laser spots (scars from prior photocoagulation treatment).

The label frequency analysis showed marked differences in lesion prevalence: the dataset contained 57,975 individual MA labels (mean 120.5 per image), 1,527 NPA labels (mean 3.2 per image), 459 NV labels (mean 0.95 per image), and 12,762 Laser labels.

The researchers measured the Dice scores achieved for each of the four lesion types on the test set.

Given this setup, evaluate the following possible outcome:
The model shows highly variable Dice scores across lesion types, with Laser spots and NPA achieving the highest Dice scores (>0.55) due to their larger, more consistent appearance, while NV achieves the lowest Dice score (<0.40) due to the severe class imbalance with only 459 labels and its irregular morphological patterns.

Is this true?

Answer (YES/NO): NO